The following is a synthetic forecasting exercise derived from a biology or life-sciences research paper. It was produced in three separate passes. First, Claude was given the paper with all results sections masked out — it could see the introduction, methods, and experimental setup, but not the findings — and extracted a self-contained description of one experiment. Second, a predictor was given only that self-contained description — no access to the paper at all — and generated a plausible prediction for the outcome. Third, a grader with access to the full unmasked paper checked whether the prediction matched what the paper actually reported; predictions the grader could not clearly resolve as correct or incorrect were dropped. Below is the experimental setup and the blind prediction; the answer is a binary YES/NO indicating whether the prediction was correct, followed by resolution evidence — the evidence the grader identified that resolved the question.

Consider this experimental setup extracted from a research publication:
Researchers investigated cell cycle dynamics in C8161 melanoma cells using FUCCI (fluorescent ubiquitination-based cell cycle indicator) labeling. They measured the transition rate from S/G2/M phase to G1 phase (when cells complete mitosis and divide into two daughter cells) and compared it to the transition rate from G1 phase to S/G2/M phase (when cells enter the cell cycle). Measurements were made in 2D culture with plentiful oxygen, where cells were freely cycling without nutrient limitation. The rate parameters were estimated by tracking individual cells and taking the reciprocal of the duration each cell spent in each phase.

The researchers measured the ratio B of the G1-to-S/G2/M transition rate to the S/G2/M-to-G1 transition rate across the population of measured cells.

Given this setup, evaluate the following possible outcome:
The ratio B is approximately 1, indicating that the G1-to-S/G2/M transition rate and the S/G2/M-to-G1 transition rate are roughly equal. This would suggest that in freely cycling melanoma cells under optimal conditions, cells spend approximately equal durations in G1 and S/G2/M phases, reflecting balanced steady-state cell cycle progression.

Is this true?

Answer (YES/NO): NO